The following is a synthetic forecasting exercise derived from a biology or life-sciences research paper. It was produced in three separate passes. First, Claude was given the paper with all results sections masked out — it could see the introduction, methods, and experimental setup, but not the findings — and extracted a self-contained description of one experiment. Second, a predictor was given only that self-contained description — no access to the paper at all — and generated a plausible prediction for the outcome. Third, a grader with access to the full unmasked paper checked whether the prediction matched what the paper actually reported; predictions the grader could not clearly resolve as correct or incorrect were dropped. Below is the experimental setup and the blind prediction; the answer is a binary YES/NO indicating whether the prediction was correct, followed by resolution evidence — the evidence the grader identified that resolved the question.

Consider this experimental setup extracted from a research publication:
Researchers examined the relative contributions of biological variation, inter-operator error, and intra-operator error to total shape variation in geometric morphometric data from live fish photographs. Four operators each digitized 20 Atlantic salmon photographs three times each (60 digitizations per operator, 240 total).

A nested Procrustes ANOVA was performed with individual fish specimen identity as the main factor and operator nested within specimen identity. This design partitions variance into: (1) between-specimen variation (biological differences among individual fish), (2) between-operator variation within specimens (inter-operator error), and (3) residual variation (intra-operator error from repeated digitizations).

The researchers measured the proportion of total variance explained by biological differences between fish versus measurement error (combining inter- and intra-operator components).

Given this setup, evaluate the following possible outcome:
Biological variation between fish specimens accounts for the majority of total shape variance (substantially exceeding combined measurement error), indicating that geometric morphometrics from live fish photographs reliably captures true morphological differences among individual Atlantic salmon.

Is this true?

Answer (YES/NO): YES